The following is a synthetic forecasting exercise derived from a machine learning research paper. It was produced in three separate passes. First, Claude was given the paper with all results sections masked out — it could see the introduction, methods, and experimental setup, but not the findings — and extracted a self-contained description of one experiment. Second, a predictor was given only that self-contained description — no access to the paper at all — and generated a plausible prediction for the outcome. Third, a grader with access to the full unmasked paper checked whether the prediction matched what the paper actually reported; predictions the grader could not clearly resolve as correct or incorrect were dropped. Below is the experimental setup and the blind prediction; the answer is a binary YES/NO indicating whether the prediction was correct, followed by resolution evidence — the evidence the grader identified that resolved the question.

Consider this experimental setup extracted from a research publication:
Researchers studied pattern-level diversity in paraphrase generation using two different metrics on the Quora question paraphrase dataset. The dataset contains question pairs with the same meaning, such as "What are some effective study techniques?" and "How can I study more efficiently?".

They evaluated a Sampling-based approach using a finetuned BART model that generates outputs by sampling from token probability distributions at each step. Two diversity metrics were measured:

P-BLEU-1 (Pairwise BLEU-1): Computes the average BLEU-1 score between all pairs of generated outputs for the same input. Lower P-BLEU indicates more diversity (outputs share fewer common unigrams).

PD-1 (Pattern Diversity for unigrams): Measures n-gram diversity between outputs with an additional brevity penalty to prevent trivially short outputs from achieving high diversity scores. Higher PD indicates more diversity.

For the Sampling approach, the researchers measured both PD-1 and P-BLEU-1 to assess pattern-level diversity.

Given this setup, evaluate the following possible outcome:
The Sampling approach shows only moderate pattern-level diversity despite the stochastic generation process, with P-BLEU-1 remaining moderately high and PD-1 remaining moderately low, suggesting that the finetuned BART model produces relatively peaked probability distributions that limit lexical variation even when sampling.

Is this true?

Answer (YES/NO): NO